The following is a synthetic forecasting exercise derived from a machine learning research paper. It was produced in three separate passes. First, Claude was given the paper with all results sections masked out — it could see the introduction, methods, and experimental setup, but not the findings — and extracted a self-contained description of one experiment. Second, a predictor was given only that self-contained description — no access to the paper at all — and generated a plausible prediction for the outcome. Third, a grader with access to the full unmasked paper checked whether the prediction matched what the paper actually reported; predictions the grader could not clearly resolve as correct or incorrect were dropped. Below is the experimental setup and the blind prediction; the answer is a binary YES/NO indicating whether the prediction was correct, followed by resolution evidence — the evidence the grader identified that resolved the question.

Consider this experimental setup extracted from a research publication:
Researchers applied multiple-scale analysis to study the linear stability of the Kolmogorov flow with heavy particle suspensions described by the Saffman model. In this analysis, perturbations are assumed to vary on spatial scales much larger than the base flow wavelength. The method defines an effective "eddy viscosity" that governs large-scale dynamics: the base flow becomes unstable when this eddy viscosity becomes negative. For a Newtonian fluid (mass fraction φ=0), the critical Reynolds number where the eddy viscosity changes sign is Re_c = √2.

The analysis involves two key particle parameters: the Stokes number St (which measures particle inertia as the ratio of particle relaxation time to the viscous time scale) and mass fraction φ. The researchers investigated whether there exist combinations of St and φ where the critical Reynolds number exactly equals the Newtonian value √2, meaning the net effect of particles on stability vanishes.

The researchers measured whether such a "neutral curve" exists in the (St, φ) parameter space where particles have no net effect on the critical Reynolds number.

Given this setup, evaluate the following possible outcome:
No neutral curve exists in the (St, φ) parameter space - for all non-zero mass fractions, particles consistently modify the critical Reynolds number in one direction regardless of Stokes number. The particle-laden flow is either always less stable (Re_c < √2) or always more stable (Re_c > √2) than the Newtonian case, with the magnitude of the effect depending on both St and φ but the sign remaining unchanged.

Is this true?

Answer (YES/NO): NO